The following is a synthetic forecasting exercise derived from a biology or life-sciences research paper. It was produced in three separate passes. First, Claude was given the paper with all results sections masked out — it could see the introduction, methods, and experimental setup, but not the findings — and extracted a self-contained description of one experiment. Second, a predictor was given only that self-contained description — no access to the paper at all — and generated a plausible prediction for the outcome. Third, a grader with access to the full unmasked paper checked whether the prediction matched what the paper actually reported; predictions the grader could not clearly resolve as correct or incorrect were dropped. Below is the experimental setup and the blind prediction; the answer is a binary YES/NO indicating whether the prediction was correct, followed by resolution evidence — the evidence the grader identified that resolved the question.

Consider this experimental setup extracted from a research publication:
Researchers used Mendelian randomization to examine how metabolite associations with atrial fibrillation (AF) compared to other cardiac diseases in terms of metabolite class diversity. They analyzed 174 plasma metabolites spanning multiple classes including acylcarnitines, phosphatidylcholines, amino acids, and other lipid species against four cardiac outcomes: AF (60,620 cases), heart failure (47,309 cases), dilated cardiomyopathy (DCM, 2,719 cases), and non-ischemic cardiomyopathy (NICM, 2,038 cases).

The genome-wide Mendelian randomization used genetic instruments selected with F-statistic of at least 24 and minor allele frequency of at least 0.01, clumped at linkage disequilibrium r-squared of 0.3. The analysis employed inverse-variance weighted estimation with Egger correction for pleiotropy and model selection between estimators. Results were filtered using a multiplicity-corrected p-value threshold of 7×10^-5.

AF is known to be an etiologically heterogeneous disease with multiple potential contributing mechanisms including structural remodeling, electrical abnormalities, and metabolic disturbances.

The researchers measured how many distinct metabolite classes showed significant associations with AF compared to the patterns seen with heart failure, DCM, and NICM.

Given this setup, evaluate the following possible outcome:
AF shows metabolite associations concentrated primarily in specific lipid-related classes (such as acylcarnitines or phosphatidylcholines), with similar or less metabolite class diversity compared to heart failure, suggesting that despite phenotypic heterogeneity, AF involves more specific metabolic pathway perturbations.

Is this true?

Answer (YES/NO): NO